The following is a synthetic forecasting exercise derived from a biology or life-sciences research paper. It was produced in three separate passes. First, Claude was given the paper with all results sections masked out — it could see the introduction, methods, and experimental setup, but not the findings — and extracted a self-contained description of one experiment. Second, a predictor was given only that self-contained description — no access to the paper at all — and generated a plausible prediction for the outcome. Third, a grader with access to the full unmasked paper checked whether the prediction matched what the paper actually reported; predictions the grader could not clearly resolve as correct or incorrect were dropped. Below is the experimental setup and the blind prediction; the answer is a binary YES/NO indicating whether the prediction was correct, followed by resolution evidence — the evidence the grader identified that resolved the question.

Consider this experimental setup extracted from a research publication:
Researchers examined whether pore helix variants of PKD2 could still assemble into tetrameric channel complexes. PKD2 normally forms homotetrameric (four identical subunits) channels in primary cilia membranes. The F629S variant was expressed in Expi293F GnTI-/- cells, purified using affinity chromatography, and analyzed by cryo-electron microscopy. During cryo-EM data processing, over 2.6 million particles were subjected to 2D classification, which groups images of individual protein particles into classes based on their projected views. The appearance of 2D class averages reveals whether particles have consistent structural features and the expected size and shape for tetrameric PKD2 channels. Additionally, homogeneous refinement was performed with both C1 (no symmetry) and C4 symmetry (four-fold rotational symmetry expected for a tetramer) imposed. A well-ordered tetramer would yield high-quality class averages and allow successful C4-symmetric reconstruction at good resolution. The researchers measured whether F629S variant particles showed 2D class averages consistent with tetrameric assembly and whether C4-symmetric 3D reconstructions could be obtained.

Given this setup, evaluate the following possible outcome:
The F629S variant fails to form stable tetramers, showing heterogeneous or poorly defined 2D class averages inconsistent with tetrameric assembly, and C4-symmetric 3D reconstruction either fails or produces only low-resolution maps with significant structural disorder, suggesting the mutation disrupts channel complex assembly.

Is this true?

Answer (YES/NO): NO